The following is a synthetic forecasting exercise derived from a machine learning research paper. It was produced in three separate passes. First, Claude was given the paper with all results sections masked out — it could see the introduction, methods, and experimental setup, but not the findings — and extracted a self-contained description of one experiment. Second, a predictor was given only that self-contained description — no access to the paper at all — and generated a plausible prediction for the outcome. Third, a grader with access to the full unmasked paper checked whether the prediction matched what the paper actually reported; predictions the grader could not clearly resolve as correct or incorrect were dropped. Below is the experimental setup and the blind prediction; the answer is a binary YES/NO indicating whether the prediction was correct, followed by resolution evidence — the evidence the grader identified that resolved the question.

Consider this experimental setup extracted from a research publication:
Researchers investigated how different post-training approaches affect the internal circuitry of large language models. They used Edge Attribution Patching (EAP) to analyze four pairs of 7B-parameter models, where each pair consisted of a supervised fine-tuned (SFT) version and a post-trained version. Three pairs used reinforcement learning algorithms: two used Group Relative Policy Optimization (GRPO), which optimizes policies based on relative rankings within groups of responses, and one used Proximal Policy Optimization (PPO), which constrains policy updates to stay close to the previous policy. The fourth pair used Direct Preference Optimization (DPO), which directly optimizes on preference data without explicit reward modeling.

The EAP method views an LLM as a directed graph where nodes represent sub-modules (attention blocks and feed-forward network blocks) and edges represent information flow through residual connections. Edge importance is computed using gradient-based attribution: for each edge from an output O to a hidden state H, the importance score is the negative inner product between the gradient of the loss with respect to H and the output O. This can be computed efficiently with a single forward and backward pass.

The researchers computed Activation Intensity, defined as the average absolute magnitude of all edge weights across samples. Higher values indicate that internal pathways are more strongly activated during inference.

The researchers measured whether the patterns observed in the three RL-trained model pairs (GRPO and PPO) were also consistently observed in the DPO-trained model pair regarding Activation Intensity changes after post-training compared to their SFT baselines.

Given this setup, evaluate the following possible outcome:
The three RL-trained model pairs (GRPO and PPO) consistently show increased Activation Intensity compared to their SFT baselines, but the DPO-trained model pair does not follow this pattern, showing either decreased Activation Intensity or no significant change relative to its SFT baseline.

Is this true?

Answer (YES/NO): YES